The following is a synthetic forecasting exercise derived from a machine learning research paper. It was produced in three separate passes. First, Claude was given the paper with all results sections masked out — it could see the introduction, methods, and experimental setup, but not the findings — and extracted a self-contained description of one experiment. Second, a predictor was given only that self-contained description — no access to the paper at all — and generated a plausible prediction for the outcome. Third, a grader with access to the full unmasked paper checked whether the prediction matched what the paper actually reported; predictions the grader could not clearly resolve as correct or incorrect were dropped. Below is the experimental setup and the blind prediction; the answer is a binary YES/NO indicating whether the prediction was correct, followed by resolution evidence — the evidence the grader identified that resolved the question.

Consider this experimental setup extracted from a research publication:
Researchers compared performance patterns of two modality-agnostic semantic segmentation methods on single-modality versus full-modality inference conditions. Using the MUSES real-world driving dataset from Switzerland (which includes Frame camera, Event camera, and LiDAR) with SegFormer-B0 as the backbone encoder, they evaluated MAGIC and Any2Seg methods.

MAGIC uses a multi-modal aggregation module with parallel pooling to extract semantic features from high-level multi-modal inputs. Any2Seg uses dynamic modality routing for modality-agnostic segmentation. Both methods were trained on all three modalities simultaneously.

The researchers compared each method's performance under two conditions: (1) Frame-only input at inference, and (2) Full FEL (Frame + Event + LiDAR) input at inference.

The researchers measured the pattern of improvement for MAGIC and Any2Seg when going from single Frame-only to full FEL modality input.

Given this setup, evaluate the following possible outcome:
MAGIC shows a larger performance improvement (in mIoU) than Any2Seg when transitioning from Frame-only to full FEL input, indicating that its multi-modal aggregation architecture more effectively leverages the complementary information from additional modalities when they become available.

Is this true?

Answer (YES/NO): YES